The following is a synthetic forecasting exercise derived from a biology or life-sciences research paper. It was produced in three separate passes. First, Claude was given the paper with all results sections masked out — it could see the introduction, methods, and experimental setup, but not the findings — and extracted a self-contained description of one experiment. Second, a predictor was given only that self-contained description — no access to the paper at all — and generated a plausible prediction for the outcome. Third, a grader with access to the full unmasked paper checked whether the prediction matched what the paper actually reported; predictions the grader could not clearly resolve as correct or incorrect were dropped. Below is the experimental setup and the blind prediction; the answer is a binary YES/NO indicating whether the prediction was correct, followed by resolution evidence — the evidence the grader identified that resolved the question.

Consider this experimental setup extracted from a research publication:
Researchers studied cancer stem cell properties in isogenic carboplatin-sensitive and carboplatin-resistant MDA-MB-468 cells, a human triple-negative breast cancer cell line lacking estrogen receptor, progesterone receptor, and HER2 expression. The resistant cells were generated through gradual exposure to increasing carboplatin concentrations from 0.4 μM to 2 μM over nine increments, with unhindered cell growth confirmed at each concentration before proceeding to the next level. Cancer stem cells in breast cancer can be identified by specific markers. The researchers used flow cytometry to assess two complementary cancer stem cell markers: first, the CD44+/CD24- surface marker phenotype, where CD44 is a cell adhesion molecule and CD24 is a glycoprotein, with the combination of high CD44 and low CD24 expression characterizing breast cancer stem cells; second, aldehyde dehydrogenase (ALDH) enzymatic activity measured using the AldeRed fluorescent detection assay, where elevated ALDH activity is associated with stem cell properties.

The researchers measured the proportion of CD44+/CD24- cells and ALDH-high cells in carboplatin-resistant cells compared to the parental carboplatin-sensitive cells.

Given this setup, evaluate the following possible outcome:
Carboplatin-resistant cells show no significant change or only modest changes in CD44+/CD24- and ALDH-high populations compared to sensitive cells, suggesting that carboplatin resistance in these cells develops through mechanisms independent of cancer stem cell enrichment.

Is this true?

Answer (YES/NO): NO